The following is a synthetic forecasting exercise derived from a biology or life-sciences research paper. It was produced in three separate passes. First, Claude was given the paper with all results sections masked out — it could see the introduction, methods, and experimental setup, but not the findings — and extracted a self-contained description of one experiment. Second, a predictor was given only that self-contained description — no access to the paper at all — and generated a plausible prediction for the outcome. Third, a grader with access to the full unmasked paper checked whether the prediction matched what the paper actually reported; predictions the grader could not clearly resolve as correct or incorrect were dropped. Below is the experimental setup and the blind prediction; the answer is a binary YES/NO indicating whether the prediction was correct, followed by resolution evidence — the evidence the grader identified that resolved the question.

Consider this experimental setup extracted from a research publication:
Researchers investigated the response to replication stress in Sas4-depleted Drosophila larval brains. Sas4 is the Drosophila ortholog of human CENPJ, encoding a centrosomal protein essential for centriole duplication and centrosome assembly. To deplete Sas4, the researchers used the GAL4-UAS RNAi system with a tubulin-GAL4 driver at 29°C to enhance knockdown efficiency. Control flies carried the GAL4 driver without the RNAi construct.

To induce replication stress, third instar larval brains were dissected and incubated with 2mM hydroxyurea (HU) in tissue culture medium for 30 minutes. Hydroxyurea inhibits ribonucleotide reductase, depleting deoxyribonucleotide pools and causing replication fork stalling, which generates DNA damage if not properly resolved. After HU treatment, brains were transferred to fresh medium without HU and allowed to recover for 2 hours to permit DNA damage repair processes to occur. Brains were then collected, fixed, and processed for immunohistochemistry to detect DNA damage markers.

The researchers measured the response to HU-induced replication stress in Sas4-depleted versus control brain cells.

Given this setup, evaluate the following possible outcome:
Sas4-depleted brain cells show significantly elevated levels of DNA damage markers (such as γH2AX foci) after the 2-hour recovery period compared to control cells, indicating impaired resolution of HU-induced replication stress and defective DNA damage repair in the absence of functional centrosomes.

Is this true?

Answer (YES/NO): YES